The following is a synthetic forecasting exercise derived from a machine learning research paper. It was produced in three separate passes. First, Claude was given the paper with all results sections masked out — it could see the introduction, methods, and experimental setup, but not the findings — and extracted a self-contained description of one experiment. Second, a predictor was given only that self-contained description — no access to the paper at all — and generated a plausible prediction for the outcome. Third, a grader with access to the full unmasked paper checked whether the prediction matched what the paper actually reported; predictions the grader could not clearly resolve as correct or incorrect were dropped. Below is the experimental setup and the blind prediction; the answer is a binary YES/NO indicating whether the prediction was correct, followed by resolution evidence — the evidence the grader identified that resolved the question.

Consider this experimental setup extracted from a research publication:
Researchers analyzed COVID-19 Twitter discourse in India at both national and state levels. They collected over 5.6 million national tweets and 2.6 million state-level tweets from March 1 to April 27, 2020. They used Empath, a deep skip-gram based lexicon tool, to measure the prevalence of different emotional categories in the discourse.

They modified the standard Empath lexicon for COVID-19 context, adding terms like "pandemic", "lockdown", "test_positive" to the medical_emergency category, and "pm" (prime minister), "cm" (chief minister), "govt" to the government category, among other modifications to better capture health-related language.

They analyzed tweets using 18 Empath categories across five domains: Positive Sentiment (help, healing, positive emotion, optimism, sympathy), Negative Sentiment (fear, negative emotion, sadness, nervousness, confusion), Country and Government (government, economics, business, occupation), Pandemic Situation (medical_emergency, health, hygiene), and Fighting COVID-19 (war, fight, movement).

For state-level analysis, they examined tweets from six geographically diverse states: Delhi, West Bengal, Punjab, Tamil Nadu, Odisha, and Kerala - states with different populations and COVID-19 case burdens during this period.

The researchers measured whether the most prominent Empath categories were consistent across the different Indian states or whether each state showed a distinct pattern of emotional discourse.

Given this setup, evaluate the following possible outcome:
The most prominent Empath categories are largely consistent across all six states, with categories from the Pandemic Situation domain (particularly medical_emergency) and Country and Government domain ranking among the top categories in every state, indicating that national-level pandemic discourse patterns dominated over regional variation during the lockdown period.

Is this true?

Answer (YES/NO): YES